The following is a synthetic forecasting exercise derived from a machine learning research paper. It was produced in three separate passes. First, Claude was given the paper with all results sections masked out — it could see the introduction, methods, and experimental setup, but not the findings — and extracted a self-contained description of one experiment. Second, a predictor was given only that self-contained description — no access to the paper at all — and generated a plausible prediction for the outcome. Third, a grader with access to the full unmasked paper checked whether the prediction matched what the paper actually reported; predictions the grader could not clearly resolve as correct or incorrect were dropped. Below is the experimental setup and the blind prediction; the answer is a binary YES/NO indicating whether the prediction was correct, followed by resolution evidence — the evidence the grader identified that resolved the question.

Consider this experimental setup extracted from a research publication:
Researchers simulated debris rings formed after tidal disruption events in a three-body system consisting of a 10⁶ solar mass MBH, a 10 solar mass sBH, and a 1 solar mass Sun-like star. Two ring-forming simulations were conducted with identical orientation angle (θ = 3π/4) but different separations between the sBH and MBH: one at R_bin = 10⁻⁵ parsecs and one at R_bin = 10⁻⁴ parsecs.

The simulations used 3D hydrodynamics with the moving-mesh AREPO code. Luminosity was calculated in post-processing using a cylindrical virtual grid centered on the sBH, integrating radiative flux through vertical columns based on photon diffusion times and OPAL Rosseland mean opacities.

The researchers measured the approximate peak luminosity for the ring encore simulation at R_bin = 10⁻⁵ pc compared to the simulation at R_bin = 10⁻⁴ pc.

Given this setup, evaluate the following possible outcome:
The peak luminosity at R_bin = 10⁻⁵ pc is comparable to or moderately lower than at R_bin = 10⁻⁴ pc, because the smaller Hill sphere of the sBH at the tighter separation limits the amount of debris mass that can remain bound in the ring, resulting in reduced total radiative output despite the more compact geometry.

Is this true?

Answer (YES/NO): NO